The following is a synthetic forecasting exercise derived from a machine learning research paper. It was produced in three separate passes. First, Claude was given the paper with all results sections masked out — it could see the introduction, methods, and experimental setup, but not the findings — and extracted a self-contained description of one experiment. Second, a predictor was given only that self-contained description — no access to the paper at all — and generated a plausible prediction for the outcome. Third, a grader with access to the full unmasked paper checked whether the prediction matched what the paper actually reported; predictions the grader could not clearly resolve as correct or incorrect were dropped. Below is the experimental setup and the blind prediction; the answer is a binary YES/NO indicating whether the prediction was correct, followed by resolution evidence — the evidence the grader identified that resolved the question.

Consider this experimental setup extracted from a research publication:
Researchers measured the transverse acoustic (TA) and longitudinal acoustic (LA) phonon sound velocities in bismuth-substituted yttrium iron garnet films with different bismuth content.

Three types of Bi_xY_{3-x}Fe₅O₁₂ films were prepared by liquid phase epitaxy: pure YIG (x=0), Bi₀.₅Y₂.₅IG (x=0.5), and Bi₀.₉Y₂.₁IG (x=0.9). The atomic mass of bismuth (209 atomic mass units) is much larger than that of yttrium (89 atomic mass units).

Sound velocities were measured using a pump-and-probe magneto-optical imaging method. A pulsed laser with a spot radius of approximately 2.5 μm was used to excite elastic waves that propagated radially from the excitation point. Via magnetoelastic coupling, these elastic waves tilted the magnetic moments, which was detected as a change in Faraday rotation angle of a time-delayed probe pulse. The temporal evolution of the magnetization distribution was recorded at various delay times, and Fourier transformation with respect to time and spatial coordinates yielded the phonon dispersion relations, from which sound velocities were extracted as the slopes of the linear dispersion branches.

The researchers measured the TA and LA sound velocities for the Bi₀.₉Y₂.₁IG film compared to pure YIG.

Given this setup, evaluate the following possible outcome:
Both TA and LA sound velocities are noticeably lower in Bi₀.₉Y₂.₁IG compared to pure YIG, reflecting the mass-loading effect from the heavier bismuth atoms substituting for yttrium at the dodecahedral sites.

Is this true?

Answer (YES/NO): YES